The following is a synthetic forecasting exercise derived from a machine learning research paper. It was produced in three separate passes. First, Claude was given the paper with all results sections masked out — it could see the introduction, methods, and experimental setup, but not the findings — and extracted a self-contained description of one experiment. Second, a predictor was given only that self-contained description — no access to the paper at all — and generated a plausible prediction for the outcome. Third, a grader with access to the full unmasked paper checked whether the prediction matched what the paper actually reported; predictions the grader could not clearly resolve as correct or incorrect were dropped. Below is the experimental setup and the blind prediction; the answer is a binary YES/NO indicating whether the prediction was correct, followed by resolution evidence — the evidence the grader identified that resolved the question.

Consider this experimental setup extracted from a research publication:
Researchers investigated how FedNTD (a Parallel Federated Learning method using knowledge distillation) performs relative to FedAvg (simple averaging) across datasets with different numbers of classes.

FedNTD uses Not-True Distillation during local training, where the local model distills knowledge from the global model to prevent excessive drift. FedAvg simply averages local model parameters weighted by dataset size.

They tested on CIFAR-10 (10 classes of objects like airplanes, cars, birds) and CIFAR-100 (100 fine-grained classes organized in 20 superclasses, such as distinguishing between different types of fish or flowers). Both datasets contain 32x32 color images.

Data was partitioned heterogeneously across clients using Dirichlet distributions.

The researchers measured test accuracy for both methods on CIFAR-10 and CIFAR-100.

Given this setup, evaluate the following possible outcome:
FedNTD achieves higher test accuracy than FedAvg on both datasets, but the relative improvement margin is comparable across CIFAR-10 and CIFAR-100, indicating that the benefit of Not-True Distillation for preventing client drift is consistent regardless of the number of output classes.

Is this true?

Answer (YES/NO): NO